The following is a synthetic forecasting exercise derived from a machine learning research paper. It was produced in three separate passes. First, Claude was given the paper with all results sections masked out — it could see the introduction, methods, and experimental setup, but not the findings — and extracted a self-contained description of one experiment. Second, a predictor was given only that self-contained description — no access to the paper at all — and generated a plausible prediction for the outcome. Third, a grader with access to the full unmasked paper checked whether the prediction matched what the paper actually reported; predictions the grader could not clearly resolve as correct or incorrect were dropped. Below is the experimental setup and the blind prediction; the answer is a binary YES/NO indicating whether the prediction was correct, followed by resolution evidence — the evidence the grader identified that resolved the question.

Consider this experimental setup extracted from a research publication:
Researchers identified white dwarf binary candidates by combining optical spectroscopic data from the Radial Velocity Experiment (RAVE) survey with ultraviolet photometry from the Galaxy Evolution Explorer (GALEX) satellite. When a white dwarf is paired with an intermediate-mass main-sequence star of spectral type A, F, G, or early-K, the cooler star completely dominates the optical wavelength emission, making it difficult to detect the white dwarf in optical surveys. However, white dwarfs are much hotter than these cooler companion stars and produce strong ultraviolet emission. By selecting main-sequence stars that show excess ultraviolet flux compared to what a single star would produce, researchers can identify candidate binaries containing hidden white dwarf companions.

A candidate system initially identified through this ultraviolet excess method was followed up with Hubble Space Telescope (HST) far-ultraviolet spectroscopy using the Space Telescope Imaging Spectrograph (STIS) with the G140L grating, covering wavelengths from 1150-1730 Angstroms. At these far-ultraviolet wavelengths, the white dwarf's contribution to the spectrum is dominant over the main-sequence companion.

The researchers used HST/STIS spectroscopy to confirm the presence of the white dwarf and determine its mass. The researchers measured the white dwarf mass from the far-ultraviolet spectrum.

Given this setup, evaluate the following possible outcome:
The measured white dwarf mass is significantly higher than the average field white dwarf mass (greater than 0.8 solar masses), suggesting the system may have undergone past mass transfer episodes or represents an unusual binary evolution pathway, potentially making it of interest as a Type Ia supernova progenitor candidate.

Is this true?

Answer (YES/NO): NO